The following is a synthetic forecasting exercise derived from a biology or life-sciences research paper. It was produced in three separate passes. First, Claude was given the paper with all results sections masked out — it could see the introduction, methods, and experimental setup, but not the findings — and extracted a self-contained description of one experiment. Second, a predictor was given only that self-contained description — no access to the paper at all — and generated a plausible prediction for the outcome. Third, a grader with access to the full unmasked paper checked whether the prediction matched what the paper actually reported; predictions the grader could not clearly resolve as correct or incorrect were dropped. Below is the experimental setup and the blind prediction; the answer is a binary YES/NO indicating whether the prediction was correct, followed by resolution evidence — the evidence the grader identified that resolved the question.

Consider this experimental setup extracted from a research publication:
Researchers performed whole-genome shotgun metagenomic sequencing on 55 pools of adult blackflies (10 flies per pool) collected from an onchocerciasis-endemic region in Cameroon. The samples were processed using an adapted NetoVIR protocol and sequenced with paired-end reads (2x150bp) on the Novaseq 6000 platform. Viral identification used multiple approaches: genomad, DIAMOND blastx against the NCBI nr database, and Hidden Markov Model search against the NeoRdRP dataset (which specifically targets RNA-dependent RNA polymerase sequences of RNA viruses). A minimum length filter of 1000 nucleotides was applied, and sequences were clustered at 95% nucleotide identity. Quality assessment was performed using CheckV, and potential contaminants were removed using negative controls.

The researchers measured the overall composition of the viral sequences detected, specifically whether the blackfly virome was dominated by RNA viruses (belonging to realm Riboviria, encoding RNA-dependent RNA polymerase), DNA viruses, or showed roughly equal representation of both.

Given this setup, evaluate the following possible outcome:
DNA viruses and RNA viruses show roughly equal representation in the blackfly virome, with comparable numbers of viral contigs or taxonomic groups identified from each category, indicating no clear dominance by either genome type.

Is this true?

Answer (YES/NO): NO